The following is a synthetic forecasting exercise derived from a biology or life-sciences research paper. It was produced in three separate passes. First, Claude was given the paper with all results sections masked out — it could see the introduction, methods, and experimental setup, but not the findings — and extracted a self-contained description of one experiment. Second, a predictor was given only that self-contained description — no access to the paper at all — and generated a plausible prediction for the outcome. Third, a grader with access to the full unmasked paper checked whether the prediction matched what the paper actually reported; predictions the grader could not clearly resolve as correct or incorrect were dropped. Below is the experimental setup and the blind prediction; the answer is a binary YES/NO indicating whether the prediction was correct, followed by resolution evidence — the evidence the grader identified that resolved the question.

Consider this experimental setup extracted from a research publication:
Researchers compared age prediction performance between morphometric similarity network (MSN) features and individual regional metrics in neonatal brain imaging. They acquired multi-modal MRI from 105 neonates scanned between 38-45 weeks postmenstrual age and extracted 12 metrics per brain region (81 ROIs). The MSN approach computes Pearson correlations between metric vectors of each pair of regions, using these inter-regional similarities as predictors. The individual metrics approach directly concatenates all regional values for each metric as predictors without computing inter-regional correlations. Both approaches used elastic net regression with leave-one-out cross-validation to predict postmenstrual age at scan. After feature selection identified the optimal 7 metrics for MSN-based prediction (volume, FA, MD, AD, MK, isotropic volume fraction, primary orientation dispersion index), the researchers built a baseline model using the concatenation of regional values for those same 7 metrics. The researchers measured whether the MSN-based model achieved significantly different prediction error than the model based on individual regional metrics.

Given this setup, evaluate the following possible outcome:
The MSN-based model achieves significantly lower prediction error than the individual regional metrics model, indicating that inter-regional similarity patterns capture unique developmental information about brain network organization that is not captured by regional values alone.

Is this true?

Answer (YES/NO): NO